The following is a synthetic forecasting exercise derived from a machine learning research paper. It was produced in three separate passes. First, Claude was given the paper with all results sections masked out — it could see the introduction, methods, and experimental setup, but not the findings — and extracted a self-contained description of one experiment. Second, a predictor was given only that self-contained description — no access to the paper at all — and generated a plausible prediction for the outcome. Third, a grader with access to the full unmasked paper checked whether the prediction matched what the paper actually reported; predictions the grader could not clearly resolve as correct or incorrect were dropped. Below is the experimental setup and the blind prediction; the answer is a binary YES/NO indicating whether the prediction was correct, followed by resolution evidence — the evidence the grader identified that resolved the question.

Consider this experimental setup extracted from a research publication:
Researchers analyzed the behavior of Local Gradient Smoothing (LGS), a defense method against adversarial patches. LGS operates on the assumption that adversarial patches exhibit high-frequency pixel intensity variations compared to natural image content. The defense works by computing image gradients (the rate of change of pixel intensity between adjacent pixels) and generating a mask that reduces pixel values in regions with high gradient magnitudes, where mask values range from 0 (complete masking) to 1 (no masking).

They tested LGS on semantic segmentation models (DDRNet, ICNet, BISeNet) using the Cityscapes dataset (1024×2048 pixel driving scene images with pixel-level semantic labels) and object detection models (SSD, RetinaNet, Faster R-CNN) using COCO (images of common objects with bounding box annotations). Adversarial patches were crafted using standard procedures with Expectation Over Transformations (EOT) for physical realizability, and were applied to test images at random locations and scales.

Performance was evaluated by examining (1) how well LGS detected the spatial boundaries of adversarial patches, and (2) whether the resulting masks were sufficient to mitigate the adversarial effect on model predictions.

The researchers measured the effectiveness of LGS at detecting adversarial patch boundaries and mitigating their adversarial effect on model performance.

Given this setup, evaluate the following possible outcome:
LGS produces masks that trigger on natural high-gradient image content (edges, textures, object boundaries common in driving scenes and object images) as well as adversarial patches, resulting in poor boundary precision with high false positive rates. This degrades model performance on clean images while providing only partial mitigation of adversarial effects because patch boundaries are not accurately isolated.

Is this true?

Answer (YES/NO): NO